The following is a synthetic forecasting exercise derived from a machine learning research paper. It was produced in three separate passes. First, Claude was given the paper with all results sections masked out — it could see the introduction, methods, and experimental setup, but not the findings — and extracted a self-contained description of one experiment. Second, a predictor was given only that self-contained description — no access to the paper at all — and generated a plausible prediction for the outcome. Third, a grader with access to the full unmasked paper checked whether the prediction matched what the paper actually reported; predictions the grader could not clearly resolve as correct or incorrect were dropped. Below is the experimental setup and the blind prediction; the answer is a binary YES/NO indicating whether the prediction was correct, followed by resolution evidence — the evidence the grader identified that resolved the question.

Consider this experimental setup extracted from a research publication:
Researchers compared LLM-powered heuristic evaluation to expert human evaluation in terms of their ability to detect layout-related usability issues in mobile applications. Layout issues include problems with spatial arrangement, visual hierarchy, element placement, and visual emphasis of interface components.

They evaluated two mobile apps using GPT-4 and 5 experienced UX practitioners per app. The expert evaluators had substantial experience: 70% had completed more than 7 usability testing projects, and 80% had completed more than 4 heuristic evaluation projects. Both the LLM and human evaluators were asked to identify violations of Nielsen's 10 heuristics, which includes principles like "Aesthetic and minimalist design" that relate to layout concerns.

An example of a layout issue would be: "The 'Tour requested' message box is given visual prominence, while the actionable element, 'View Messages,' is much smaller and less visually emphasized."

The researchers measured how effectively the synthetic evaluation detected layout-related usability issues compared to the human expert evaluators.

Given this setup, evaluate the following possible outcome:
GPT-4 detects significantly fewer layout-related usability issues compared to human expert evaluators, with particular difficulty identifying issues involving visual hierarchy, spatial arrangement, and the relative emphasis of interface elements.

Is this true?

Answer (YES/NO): NO